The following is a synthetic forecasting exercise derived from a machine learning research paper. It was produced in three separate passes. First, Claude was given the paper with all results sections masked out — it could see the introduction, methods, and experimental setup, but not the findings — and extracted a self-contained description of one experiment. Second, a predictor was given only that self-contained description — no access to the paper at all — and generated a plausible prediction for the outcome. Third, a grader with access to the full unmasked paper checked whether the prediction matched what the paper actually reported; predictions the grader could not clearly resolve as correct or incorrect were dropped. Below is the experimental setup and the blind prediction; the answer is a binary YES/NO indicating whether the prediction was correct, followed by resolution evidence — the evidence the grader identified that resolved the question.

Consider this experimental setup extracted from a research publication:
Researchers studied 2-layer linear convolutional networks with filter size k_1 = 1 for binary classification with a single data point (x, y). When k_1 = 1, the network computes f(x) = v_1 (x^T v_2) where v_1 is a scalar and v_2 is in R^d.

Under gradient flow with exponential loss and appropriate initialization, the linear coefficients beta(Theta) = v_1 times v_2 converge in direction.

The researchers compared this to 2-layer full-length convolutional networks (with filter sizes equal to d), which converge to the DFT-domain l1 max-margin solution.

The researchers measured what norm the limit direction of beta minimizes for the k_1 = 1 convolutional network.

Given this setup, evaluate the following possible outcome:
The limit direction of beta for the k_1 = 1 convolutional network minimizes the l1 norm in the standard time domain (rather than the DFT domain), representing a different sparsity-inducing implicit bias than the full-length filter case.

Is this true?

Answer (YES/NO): NO